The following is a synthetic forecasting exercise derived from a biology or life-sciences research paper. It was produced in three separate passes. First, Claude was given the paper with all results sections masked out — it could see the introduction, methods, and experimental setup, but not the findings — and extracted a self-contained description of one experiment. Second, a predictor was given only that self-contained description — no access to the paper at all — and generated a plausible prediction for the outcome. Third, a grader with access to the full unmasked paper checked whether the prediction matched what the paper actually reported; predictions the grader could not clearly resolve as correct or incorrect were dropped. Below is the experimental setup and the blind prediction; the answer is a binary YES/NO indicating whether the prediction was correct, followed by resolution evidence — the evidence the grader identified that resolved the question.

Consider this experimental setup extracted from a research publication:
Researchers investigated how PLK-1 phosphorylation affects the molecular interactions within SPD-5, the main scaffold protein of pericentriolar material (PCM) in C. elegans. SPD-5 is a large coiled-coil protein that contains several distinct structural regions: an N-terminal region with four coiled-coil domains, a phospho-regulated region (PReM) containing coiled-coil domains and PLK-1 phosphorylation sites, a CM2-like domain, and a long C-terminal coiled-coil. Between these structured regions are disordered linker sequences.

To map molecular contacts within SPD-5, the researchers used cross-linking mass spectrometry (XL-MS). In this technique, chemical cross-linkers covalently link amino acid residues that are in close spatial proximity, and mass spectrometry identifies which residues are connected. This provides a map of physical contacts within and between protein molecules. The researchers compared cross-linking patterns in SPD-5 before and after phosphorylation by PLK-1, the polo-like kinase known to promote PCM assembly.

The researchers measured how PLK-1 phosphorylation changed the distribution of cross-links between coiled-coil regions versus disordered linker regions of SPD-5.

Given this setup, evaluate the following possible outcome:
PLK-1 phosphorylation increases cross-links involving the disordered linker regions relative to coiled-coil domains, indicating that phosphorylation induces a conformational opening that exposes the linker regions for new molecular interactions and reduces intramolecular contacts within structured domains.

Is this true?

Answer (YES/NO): NO